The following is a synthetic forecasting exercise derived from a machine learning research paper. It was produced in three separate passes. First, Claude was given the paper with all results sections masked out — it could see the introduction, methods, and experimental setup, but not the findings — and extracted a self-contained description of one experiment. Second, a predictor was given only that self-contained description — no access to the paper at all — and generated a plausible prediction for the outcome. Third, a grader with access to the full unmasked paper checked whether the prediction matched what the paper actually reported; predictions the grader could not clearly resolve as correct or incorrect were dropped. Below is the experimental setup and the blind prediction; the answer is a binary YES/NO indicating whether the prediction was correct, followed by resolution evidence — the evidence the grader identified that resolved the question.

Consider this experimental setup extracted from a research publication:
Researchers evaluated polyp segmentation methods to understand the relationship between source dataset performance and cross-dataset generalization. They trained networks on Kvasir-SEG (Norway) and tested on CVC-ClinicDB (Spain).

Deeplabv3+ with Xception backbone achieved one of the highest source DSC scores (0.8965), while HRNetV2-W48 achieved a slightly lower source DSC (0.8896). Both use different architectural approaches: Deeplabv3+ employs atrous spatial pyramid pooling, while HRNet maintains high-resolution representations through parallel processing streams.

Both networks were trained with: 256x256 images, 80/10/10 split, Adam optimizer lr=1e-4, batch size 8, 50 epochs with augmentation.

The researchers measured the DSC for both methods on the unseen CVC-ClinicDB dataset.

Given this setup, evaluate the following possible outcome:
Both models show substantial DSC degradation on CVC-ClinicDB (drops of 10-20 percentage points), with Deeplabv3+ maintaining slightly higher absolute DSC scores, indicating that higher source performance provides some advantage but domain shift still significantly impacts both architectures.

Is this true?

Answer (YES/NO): NO